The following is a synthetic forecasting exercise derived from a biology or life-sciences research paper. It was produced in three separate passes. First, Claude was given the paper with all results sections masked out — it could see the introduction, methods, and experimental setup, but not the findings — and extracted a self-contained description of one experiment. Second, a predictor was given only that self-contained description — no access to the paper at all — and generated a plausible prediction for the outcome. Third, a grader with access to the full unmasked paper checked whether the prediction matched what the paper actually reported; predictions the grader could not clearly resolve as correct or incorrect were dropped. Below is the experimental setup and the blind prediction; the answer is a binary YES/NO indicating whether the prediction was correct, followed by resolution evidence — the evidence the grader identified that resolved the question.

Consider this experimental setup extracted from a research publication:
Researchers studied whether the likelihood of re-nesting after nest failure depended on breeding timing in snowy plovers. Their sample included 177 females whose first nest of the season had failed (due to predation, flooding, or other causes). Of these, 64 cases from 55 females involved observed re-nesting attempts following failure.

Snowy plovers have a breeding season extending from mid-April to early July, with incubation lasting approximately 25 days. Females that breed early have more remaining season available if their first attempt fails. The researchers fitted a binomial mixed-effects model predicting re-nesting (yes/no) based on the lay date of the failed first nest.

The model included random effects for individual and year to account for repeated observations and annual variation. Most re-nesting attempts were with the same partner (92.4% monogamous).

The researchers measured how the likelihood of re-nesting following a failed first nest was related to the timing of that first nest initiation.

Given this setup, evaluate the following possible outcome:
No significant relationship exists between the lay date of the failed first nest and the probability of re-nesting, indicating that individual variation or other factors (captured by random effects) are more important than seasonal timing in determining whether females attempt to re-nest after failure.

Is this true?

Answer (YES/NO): NO